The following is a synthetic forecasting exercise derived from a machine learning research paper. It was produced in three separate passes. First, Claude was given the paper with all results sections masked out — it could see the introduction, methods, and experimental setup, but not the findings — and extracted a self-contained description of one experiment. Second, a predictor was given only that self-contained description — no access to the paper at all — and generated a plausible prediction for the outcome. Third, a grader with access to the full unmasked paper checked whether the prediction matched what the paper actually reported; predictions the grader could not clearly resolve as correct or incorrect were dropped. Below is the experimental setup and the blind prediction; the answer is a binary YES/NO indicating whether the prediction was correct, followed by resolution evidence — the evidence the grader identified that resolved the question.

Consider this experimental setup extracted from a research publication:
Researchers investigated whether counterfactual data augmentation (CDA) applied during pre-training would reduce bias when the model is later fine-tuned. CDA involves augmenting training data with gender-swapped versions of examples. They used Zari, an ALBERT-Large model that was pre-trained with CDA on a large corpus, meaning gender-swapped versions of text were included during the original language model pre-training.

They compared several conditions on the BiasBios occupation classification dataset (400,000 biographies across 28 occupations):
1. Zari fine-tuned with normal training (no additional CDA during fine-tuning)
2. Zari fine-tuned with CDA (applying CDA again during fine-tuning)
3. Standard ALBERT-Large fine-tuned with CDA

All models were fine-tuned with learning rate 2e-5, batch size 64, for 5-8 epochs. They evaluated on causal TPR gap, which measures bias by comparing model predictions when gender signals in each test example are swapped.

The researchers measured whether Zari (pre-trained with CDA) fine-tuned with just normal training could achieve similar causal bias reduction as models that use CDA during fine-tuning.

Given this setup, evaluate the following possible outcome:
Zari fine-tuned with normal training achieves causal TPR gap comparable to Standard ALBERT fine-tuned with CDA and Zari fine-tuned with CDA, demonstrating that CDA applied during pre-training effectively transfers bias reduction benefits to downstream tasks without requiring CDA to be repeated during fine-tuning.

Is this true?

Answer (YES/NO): NO